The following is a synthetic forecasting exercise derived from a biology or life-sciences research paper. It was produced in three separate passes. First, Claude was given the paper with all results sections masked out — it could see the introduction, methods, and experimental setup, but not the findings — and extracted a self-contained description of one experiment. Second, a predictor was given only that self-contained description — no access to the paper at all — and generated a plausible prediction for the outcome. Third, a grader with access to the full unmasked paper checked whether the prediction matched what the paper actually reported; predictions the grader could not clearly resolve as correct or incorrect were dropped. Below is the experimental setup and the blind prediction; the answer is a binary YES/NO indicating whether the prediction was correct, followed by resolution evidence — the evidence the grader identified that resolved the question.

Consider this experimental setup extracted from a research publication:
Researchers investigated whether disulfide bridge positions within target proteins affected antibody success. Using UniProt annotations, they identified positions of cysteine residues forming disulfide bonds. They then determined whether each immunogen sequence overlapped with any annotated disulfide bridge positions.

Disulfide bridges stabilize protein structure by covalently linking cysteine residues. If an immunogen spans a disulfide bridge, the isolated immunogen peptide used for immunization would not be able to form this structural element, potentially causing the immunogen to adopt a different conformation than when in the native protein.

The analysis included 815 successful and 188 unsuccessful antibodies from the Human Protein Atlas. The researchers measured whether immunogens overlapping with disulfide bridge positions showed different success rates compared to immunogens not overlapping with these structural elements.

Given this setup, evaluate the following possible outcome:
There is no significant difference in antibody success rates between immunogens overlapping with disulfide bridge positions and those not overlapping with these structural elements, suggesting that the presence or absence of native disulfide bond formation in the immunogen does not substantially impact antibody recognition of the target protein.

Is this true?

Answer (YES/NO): YES